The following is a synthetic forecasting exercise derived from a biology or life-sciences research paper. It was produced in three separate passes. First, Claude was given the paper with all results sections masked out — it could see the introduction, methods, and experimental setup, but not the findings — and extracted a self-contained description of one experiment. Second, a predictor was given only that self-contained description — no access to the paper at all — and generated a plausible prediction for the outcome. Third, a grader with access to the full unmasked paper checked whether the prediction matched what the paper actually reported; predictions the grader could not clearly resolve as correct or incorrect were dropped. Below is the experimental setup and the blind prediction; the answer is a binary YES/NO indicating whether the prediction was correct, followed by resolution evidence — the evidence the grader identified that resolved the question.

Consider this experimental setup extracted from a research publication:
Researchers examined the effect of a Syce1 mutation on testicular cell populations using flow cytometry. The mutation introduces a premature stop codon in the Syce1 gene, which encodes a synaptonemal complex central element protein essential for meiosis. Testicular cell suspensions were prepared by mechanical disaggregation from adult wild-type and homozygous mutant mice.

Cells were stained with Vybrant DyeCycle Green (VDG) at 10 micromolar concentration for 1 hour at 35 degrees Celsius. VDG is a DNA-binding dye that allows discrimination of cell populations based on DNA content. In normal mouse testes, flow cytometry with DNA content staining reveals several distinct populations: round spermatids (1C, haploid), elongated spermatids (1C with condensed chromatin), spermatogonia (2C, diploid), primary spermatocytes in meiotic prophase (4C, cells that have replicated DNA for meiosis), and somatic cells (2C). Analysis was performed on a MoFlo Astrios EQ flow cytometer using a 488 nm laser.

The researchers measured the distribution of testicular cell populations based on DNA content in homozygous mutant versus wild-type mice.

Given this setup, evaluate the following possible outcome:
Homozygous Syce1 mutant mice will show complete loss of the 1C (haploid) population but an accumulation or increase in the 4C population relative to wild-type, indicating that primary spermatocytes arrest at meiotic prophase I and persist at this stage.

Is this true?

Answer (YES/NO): NO